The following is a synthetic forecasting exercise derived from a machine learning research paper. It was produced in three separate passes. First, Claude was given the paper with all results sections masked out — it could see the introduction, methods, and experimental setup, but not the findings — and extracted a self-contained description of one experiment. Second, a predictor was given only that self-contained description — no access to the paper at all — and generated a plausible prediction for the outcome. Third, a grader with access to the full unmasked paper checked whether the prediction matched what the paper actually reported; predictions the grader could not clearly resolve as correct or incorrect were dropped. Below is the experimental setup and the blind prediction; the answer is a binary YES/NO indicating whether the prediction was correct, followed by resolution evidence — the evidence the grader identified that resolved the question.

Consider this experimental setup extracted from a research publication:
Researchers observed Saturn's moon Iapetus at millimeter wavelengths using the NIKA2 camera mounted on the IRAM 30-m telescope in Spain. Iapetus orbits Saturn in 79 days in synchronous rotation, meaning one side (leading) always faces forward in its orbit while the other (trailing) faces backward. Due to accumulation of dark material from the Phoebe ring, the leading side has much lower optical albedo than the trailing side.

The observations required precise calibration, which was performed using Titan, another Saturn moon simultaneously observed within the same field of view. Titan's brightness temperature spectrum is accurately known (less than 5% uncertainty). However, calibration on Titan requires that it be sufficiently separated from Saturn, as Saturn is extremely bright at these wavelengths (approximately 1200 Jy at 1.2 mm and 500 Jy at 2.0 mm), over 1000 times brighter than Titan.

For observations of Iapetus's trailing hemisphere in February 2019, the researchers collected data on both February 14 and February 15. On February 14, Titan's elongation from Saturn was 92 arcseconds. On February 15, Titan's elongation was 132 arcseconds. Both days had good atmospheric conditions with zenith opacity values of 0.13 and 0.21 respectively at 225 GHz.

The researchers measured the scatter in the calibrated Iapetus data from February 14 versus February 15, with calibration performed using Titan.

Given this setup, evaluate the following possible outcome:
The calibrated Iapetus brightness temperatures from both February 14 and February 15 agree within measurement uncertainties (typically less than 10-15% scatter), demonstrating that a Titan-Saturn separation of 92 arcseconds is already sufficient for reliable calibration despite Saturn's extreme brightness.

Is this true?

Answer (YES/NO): NO